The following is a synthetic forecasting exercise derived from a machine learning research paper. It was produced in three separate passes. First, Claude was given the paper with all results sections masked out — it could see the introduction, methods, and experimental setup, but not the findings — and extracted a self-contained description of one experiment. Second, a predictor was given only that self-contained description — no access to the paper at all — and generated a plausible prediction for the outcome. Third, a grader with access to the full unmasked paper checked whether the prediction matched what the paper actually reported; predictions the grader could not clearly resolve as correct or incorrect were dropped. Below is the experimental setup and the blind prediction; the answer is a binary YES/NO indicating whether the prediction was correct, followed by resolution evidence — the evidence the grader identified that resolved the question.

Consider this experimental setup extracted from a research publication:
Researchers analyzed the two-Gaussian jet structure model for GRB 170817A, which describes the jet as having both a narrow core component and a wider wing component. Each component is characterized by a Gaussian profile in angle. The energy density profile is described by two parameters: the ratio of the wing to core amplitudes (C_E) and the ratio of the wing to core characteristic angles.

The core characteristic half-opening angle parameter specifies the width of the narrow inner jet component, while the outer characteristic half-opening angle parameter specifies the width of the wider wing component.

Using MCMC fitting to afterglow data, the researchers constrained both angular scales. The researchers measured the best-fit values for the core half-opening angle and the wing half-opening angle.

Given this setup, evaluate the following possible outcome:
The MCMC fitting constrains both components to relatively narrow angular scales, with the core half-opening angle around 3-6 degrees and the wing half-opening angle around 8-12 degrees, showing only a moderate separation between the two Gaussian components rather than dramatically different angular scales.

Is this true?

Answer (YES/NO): NO